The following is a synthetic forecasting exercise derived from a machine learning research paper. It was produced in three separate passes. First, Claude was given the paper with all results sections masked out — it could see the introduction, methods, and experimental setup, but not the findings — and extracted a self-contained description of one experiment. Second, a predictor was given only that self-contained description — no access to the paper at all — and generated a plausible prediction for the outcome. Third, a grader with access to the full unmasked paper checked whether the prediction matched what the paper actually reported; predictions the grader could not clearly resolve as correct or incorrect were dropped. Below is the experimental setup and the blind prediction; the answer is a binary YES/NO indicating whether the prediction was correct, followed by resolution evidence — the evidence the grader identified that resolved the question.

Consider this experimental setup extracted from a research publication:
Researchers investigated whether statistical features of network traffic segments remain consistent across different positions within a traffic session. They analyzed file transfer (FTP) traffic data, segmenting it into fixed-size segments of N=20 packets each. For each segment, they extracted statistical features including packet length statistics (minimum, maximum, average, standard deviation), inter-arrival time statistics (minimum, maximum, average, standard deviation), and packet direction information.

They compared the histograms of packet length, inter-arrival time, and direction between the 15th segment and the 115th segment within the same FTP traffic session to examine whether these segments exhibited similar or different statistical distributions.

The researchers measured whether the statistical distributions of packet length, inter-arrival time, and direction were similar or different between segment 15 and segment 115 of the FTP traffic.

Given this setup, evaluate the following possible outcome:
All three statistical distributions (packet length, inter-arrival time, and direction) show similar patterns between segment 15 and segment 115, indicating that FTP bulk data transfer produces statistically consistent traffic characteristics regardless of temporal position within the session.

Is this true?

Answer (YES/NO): YES